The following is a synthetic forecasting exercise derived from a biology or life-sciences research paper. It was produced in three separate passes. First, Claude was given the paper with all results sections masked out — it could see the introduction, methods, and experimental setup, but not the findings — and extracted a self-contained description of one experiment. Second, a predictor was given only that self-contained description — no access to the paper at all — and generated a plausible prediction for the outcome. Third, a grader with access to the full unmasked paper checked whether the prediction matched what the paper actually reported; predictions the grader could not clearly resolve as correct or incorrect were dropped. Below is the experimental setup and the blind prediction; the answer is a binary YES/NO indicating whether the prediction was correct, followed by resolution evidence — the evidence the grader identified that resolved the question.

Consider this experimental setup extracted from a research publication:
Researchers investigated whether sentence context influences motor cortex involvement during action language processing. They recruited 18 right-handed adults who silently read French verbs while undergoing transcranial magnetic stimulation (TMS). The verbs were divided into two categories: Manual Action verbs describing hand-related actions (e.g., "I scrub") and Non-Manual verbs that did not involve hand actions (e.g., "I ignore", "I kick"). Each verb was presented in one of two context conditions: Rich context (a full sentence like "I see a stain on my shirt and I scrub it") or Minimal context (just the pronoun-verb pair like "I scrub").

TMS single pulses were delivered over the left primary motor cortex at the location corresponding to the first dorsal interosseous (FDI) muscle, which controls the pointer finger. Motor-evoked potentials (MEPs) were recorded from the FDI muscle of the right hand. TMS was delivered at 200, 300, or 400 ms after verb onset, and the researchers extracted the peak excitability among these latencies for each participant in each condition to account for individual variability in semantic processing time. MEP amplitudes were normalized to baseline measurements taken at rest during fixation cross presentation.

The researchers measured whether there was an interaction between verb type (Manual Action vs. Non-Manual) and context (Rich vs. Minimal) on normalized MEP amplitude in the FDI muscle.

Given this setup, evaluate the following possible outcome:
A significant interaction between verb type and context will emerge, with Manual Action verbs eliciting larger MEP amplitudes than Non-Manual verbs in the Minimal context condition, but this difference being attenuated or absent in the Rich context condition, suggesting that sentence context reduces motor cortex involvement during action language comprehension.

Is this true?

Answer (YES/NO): NO